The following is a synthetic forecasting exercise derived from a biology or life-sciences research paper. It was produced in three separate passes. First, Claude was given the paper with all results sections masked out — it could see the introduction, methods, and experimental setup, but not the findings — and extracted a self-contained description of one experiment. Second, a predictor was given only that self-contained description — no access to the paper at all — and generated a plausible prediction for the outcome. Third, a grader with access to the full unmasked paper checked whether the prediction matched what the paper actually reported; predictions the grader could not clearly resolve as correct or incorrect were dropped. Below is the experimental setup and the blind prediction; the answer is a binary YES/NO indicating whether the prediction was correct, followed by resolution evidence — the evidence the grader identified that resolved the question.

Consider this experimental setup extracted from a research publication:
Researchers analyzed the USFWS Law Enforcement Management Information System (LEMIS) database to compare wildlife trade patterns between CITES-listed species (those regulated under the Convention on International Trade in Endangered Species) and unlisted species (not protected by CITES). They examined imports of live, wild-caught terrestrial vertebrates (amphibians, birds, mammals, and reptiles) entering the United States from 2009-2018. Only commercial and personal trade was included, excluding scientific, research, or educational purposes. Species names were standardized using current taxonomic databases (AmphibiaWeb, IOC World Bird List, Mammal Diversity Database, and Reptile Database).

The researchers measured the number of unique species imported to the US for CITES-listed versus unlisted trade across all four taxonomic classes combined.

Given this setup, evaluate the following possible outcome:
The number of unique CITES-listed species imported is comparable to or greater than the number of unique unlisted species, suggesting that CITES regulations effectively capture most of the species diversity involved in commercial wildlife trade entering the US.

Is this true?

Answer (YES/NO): NO